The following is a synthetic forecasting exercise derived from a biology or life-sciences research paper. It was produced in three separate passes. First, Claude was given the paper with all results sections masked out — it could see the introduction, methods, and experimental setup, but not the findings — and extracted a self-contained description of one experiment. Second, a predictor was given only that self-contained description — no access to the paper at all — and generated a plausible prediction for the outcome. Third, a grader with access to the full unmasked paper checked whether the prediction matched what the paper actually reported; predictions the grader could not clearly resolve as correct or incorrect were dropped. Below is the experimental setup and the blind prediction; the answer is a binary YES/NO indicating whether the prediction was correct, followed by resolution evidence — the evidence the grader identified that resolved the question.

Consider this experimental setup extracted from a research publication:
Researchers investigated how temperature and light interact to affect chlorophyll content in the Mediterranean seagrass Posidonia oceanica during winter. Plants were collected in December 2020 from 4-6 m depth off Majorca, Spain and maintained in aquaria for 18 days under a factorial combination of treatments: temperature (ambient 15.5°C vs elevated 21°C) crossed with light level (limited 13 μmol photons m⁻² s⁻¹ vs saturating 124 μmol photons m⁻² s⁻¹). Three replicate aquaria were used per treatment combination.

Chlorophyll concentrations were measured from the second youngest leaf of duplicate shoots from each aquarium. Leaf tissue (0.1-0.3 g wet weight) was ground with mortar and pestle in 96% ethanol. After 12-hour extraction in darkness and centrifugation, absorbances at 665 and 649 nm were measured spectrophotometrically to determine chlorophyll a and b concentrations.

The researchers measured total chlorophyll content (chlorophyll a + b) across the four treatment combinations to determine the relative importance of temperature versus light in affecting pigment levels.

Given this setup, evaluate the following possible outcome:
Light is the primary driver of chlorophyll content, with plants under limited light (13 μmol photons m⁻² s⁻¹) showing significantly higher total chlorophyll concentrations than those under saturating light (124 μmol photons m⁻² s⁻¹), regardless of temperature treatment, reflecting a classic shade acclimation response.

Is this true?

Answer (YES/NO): NO